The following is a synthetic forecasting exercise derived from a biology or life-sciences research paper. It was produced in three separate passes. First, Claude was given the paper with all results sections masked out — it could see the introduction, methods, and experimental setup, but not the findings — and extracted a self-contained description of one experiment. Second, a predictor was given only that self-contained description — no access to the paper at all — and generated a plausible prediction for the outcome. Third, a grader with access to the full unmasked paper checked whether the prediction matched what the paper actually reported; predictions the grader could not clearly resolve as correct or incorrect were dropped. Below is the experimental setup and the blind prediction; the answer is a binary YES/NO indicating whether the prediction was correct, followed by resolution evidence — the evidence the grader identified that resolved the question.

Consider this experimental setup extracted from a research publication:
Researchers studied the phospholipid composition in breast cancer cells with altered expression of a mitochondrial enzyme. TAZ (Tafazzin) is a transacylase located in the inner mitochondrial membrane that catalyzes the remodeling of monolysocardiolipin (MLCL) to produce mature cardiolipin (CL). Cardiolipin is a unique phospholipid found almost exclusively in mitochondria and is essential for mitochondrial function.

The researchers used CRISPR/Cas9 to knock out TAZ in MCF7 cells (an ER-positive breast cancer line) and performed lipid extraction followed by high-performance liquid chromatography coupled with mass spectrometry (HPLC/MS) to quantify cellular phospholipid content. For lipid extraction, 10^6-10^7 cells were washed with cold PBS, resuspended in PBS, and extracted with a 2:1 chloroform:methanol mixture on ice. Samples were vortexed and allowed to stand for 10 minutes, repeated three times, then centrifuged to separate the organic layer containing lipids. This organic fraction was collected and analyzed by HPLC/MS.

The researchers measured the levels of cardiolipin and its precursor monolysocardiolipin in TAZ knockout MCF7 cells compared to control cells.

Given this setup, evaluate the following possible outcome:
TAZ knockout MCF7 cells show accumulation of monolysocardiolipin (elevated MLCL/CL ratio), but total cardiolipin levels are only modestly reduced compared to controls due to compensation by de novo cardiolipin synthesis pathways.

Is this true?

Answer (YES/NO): NO